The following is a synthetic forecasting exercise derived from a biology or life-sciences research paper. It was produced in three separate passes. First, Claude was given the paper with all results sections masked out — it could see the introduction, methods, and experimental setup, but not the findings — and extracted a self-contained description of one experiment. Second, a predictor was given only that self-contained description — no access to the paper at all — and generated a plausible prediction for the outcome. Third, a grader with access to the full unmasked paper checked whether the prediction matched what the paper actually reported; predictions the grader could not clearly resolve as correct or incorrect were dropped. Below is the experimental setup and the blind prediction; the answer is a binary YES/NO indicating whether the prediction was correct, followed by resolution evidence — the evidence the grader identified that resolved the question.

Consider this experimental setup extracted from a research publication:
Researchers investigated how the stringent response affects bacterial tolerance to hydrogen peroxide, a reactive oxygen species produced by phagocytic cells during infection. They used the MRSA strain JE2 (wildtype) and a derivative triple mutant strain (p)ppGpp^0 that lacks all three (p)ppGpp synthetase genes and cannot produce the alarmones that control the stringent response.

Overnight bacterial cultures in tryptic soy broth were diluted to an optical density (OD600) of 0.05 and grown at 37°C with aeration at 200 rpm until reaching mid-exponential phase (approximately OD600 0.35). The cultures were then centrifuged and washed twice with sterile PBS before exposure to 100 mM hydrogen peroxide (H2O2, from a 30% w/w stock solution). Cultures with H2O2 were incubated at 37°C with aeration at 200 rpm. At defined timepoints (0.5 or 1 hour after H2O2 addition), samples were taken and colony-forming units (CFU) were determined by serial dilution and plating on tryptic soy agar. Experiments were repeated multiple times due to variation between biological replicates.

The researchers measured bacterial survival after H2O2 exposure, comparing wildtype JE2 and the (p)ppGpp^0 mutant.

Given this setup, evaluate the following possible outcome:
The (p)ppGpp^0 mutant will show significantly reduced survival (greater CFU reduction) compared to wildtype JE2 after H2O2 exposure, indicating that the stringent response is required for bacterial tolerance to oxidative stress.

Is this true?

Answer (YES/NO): YES